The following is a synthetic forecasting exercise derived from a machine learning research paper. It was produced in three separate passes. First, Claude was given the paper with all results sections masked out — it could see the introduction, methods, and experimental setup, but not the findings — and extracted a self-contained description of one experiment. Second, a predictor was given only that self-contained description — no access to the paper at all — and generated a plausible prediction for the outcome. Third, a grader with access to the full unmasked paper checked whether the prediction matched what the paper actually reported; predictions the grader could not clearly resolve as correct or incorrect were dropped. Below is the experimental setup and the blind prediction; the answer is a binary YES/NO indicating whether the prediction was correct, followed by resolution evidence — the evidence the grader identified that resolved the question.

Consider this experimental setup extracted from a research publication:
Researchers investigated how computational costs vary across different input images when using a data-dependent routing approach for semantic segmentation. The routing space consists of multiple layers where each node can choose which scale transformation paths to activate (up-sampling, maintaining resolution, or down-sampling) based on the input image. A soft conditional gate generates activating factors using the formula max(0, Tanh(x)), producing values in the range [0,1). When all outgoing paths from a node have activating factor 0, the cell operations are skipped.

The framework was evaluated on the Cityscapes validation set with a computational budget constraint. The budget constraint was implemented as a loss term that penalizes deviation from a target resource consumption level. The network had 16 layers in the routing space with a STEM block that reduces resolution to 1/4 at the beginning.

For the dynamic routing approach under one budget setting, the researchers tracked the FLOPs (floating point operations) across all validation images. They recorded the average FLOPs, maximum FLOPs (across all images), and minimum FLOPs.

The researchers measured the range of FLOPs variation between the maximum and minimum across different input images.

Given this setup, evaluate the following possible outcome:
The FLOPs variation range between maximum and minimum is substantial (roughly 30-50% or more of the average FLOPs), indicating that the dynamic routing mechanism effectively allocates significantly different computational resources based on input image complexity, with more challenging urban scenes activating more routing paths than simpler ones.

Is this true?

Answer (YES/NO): NO